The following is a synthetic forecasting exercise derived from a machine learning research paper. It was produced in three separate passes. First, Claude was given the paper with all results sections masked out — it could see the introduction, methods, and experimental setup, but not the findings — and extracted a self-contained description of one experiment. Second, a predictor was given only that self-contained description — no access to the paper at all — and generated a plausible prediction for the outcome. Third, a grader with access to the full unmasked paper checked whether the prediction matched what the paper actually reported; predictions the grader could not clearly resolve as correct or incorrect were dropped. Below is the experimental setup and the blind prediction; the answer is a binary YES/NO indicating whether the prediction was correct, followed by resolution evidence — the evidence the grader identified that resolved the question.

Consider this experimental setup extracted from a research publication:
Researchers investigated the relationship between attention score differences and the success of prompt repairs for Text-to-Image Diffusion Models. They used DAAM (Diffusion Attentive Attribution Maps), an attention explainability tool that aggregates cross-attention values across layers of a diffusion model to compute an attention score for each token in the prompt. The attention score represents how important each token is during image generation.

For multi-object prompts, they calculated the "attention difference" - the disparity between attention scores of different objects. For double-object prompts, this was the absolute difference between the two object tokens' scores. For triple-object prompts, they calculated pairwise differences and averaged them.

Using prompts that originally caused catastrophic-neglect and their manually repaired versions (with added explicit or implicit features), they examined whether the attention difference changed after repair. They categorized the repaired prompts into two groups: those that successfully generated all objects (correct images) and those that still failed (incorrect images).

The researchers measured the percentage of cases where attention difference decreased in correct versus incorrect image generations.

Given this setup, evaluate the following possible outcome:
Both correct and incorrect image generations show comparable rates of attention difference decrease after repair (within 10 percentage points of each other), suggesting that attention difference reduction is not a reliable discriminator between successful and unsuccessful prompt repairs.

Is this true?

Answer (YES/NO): NO